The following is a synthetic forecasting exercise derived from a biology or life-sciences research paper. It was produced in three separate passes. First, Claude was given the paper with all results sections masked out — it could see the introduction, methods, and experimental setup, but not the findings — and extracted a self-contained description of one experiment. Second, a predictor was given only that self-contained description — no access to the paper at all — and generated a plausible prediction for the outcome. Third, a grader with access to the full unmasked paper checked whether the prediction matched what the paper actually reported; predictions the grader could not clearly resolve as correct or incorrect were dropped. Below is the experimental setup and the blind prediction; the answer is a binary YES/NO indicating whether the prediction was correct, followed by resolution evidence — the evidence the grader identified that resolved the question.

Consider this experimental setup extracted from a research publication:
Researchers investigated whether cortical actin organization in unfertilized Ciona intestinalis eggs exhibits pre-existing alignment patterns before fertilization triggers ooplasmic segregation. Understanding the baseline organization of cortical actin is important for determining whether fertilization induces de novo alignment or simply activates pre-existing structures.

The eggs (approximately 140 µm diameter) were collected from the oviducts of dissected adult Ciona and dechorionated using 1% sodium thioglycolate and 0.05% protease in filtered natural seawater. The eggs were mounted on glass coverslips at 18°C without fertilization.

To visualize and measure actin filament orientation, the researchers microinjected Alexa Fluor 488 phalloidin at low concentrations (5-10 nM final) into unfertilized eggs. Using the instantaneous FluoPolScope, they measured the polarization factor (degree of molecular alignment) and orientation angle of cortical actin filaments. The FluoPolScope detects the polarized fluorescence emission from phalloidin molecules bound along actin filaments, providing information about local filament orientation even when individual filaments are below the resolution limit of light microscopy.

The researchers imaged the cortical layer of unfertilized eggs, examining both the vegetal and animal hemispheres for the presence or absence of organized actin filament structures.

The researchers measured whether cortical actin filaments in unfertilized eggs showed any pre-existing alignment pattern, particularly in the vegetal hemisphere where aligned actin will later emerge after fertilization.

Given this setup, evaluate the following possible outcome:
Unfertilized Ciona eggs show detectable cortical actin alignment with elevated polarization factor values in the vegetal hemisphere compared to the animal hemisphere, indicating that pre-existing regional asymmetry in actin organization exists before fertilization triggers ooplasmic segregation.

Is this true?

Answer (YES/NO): NO